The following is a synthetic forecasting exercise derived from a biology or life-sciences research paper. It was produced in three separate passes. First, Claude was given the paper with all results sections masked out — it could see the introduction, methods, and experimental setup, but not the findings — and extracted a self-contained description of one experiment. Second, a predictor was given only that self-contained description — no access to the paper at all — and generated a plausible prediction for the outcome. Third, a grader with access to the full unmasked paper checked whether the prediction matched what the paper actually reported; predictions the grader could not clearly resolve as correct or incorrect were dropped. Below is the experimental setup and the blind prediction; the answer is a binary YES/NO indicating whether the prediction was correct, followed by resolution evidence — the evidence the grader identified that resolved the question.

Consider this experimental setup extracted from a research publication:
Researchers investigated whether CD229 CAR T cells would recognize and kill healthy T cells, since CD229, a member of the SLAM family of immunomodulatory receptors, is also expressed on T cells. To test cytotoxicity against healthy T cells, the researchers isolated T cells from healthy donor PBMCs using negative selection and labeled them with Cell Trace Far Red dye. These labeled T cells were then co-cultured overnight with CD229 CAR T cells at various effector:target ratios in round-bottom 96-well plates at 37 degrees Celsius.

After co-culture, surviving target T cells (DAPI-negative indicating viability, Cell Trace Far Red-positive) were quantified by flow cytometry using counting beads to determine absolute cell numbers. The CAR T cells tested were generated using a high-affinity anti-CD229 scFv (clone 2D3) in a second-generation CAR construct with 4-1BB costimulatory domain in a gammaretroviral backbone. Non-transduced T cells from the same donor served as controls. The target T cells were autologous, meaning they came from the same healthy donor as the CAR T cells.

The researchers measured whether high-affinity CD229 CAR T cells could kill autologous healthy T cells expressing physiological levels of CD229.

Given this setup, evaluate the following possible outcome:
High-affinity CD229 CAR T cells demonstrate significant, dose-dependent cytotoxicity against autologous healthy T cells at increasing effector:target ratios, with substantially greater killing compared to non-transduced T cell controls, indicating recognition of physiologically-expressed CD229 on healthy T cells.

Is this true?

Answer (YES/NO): YES